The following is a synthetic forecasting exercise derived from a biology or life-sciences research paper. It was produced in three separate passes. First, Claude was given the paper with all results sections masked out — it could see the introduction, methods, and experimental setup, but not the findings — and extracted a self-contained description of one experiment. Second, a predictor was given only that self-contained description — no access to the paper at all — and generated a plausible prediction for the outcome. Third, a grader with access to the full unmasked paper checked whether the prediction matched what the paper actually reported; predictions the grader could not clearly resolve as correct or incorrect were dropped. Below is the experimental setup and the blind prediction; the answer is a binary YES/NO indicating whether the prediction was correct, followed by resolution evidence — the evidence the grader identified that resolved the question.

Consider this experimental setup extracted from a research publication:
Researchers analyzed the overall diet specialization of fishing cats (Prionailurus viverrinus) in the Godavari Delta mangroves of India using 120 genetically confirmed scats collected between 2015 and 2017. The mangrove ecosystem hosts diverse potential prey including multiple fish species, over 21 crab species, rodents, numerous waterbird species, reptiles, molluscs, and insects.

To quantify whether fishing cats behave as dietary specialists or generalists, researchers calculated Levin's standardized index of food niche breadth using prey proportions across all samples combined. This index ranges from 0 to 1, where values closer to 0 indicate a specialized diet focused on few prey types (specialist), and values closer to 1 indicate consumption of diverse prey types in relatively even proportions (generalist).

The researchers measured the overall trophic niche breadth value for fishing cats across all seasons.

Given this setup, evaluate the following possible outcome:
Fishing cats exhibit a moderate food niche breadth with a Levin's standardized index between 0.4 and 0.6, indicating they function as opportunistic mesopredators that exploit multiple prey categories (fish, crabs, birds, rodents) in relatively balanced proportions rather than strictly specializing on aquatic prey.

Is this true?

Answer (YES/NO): NO